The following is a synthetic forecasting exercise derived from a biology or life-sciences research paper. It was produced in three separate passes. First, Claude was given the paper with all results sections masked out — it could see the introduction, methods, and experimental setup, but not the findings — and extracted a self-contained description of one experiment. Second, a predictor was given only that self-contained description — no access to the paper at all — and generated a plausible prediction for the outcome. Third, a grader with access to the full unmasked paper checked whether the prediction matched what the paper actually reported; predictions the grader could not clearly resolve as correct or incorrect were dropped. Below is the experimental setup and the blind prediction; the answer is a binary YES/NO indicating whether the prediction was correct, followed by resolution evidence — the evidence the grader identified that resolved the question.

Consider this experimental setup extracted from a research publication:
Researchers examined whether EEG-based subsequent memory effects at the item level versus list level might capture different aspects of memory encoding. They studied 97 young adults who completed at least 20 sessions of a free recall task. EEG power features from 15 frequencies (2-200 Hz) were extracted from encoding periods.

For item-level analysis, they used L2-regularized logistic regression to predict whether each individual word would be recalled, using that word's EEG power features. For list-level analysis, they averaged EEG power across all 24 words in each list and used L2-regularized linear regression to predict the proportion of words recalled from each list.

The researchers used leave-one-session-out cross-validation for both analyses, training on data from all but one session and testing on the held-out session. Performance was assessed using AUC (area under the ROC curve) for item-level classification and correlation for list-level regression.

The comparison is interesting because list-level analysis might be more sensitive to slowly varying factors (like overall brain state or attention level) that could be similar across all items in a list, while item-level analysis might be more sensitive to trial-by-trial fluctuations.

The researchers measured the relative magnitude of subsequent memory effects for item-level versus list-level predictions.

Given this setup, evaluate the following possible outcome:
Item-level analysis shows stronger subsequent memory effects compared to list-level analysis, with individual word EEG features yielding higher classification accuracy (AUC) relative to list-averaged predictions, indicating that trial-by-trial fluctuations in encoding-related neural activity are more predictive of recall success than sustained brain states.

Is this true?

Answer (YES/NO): NO